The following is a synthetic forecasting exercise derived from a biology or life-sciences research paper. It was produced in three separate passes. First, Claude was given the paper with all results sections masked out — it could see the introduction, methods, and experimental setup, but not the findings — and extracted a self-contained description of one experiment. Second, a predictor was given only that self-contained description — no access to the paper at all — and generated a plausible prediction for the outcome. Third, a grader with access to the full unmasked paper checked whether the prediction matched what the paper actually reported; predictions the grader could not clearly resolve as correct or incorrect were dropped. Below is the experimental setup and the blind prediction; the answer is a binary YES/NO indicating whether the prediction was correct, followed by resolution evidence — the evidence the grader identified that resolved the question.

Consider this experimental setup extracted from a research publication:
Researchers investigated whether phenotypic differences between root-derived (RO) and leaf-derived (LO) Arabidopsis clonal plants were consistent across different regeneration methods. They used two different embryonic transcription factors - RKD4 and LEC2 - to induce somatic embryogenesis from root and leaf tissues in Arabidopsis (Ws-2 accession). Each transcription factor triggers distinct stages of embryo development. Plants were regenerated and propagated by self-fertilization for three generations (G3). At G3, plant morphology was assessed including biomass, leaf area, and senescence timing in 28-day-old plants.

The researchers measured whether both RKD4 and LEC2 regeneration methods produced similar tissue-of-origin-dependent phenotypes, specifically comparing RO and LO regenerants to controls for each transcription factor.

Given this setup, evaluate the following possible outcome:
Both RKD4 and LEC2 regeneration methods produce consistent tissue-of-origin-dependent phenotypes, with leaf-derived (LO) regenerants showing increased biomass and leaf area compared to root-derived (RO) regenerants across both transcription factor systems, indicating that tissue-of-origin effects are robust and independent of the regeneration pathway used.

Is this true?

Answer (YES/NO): YES